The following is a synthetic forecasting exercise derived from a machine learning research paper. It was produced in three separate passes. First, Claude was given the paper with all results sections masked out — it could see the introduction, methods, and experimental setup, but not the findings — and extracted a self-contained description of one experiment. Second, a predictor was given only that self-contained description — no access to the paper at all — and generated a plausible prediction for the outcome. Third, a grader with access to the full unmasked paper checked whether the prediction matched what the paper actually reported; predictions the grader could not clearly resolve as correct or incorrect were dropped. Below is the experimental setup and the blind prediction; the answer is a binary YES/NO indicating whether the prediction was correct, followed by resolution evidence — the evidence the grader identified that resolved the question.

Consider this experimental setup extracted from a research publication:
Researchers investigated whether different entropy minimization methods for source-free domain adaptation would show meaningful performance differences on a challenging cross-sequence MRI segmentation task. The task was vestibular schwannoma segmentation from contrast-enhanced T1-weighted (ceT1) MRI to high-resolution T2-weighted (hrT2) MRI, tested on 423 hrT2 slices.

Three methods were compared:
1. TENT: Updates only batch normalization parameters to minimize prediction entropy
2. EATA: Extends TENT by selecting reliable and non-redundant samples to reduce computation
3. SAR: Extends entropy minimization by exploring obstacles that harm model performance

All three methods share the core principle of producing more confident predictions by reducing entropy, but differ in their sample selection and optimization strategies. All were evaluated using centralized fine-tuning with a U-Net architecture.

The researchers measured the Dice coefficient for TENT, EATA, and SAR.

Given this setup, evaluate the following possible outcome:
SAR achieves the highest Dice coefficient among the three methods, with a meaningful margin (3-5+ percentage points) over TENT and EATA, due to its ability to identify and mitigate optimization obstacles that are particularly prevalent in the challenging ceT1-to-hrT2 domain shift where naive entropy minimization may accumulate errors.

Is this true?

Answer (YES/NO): NO